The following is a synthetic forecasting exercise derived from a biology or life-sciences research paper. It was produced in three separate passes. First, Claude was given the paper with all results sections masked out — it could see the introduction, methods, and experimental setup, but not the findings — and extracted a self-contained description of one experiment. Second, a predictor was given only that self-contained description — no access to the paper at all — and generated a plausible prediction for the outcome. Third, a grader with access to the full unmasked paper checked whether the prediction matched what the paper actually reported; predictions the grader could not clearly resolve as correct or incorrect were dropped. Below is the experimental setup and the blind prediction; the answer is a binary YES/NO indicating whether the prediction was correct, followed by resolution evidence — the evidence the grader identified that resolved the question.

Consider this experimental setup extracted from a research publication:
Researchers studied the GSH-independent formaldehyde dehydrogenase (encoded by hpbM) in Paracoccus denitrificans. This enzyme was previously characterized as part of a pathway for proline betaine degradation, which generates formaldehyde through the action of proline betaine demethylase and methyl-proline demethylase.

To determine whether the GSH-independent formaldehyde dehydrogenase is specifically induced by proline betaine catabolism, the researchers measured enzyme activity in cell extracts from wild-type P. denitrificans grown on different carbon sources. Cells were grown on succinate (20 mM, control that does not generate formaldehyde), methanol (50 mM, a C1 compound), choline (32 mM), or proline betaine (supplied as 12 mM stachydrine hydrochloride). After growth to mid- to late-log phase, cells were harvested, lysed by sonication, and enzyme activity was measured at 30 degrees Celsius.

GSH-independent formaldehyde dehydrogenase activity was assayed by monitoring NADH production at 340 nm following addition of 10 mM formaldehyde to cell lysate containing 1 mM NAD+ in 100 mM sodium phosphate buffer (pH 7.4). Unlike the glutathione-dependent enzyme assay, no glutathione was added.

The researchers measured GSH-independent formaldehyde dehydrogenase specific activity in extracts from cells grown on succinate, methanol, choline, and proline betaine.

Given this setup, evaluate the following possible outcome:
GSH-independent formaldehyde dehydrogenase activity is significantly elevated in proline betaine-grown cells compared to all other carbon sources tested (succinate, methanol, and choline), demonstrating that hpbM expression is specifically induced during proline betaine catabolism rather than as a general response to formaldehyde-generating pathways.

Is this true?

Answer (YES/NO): YES